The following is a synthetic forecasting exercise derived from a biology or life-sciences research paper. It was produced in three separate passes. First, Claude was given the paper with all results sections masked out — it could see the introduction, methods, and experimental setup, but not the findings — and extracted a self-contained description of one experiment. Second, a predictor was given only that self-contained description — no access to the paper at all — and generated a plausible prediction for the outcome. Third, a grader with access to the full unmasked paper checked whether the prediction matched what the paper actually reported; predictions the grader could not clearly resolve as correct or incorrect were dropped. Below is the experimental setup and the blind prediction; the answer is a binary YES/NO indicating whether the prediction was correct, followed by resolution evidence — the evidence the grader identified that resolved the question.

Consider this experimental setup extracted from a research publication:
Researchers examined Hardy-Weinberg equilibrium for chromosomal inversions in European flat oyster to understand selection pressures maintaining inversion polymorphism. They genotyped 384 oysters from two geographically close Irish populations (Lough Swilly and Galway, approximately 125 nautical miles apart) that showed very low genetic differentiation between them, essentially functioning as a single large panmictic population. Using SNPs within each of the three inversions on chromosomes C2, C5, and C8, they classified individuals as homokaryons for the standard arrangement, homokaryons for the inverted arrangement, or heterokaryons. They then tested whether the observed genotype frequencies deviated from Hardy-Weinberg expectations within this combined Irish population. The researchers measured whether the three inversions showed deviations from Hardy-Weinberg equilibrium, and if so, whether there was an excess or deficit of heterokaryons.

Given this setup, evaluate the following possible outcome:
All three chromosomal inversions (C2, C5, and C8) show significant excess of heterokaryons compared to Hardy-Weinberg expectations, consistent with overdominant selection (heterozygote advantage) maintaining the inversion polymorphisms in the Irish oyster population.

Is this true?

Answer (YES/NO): NO